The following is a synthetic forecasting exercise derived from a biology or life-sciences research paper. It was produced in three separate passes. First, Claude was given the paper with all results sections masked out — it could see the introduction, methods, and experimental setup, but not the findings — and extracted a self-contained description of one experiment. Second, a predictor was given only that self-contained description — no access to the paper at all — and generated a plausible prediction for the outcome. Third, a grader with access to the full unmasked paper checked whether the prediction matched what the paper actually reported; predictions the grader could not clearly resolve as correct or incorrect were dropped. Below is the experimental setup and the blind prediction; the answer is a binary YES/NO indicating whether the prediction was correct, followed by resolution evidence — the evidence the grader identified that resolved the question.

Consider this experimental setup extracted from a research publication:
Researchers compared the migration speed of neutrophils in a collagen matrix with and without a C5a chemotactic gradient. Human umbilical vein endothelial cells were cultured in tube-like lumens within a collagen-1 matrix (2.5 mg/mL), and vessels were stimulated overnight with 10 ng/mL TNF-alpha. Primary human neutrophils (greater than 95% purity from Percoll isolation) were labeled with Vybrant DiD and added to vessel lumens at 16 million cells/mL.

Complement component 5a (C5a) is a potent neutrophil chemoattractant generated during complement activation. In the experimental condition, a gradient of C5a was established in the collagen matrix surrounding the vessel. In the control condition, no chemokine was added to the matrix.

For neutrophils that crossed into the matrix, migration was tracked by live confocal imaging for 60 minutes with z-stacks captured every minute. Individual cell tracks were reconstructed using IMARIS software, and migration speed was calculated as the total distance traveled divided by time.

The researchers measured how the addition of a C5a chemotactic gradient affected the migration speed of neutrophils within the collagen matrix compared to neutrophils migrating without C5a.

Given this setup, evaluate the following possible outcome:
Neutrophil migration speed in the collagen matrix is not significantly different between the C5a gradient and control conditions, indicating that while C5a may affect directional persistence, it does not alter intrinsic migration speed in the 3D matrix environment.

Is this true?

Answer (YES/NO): NO